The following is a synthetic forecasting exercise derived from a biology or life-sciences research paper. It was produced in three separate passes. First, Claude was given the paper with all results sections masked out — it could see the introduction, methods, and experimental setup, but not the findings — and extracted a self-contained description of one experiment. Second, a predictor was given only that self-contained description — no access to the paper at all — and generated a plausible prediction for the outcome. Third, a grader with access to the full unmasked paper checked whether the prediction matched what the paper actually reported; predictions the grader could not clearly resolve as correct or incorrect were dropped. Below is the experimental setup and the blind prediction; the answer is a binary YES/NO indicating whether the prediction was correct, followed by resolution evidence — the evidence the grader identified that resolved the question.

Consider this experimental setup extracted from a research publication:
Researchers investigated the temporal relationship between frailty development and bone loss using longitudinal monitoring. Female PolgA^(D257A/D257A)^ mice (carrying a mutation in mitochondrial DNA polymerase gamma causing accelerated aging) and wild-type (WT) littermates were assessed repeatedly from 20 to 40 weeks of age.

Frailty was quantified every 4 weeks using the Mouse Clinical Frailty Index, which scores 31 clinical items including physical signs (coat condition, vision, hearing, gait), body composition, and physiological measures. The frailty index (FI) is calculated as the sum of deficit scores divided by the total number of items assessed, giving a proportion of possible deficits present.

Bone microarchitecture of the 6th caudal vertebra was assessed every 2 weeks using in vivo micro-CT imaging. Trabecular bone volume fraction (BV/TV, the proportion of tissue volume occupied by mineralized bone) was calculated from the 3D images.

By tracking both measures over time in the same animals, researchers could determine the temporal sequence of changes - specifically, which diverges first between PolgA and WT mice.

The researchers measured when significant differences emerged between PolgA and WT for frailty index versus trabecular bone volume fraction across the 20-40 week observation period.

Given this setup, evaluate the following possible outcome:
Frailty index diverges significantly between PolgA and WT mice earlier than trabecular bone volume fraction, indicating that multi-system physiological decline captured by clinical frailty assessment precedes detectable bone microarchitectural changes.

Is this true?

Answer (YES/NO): NO